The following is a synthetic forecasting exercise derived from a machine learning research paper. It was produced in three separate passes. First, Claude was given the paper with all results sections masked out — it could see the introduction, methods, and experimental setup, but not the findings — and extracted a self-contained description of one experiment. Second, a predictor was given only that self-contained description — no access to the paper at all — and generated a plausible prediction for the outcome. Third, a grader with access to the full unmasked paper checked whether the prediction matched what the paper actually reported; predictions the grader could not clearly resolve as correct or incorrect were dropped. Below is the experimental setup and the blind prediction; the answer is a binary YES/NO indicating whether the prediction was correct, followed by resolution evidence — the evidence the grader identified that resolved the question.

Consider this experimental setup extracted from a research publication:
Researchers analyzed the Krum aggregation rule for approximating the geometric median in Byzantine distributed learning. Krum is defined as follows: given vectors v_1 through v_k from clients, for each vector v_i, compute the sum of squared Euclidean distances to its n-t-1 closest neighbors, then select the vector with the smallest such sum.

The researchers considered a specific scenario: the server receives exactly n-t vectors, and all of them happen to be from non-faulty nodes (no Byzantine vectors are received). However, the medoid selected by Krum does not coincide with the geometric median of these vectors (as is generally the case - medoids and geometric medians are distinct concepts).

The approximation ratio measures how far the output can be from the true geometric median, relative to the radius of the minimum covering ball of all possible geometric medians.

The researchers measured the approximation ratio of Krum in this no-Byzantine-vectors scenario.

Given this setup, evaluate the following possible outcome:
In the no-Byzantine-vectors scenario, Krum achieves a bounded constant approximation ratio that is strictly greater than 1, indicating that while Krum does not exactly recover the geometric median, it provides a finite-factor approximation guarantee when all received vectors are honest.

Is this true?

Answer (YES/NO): NO